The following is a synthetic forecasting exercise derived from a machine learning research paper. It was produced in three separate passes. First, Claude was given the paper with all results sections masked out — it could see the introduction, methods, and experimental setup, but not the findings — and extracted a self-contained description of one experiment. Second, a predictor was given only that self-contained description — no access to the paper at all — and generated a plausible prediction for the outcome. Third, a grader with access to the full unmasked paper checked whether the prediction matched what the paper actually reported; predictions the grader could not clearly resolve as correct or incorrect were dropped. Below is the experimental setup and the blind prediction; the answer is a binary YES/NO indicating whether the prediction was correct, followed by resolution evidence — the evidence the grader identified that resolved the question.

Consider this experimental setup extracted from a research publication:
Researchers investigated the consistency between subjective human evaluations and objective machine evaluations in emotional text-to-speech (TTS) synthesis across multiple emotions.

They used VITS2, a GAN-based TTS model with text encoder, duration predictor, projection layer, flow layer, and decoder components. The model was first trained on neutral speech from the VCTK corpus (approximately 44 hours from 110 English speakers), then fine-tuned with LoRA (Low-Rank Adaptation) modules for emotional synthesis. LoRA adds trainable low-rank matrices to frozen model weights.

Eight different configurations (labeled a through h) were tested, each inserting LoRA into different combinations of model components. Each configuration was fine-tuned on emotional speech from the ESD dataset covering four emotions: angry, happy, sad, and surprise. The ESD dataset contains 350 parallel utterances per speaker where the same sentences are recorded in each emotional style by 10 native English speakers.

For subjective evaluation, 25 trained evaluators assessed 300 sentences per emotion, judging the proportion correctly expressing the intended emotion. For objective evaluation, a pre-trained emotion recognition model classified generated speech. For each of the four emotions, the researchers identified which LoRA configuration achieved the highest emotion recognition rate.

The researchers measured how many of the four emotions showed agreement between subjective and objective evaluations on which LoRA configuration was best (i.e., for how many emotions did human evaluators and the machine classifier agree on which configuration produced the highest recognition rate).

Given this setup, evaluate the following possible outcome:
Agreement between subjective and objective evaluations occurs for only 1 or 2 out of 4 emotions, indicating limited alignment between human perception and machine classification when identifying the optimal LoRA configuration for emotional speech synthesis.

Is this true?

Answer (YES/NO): YES